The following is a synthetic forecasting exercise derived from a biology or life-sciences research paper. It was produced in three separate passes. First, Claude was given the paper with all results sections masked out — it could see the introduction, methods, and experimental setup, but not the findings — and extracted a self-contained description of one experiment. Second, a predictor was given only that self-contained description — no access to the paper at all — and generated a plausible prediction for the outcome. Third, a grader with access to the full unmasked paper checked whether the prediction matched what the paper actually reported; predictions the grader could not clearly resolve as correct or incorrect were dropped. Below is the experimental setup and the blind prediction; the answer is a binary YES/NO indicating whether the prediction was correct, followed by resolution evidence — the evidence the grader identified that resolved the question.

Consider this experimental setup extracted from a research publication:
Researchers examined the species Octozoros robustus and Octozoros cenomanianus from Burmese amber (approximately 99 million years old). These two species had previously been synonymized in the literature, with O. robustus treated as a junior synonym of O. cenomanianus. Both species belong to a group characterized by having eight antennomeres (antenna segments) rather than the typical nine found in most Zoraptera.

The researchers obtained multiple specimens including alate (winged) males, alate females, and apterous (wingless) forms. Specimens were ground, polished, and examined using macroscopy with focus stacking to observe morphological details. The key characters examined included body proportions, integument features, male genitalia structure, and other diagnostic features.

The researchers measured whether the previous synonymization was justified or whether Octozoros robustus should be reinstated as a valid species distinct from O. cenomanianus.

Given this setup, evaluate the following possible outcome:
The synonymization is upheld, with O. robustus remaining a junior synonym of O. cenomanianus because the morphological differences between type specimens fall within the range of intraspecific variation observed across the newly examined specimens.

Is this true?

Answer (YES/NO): NO